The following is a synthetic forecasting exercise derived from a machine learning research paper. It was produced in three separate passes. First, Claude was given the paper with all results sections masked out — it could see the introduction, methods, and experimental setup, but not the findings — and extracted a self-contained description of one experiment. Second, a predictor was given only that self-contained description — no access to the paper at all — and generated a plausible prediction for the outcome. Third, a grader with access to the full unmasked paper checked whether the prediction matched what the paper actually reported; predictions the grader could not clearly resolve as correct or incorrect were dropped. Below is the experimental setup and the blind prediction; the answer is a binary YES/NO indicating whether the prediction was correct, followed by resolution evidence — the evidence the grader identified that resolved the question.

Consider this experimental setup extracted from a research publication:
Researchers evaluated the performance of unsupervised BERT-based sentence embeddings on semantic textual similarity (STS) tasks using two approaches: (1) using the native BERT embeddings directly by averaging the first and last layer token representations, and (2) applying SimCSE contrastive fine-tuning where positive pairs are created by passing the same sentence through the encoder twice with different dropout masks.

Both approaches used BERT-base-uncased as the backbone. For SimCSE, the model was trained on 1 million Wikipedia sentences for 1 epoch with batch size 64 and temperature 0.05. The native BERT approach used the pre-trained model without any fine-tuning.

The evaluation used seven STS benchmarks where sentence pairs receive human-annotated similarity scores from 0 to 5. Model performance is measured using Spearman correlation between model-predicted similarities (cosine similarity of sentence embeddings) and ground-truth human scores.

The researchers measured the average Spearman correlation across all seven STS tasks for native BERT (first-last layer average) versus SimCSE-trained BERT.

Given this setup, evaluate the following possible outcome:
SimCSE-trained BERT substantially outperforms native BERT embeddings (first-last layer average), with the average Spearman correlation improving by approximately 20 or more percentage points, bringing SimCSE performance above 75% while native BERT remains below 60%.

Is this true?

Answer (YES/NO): YES